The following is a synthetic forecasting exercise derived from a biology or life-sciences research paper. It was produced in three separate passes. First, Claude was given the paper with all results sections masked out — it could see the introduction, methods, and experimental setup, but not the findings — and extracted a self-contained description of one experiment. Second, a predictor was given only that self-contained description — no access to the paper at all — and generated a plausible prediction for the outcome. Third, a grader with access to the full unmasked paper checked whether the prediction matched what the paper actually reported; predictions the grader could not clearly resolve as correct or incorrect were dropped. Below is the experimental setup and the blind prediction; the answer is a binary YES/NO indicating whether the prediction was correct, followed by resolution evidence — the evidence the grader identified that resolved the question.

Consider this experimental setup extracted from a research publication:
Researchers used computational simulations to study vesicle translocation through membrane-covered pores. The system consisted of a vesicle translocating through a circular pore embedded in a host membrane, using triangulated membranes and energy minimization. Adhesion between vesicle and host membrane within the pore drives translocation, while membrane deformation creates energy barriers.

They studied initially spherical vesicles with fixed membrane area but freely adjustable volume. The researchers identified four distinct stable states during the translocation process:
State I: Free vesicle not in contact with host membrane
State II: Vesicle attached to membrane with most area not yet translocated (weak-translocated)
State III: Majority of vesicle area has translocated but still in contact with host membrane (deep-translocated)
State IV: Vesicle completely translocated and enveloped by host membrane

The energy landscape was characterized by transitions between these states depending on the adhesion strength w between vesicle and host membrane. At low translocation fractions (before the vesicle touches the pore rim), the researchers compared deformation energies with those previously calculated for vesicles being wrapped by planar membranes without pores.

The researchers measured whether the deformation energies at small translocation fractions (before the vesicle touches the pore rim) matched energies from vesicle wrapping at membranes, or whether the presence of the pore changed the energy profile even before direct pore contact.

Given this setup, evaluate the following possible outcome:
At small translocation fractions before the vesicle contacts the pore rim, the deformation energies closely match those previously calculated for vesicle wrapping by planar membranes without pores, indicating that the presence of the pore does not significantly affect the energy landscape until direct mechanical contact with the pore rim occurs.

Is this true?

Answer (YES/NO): YES